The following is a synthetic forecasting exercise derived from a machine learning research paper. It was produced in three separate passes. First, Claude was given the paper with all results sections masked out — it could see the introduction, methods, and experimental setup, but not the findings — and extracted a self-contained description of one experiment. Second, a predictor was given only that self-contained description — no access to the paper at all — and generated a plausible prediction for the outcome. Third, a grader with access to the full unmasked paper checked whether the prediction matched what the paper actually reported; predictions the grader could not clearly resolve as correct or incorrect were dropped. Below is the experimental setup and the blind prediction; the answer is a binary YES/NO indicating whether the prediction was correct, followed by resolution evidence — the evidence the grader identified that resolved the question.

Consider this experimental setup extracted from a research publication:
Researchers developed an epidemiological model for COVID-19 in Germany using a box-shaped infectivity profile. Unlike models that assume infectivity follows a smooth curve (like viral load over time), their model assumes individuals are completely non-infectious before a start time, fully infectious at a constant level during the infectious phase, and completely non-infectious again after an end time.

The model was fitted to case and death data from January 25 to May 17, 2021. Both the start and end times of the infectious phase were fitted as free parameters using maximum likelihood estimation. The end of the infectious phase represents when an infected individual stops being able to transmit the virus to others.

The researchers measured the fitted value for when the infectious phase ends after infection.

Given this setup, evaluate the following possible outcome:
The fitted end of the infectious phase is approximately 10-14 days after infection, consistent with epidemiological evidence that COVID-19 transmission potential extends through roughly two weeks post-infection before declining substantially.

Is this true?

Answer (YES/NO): NO